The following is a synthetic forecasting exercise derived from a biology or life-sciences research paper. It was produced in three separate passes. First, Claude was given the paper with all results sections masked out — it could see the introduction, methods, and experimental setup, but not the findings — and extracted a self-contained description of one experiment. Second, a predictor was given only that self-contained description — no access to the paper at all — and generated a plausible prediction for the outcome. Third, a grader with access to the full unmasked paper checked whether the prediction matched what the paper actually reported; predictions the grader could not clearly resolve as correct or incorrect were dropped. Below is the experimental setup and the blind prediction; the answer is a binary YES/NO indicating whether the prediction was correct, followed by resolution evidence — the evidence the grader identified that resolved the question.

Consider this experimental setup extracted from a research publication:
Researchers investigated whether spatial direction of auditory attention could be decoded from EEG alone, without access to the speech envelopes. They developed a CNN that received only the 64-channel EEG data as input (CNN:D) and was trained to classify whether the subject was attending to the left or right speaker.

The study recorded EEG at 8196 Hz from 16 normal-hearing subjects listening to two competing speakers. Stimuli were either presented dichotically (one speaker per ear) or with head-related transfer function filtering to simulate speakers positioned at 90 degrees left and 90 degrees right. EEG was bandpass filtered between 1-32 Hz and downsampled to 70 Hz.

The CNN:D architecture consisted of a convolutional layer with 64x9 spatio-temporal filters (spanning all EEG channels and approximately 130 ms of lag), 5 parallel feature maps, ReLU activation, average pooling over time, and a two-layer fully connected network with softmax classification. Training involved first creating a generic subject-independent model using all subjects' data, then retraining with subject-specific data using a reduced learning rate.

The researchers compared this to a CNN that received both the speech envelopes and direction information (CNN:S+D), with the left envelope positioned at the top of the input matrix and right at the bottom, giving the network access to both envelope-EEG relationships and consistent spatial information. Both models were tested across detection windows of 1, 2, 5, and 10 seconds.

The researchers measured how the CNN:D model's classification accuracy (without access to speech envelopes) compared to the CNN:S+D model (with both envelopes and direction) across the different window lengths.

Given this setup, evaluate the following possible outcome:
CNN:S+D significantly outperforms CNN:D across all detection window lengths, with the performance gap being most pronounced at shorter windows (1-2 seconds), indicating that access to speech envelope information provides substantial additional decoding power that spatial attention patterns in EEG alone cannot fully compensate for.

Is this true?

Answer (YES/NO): NO